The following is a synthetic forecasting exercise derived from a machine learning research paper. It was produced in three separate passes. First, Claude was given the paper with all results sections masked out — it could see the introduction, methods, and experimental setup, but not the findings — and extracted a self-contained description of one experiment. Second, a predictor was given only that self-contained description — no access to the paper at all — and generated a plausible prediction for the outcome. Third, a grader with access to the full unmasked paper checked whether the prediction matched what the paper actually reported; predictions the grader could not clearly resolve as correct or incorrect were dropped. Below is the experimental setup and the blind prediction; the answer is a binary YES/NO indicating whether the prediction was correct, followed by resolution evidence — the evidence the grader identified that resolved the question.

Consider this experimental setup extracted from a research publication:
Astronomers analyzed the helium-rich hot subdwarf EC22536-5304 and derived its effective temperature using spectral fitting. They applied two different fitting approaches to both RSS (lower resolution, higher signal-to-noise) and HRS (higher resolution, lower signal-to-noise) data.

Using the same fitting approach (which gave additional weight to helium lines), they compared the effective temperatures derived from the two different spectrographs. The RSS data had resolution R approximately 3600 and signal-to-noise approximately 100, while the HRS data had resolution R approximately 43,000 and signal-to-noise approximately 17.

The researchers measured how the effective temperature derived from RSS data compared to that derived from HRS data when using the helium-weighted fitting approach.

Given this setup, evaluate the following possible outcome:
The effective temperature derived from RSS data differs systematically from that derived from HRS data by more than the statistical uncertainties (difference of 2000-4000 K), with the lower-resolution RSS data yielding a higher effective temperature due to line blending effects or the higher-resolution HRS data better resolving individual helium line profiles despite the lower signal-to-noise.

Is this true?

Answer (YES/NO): NO